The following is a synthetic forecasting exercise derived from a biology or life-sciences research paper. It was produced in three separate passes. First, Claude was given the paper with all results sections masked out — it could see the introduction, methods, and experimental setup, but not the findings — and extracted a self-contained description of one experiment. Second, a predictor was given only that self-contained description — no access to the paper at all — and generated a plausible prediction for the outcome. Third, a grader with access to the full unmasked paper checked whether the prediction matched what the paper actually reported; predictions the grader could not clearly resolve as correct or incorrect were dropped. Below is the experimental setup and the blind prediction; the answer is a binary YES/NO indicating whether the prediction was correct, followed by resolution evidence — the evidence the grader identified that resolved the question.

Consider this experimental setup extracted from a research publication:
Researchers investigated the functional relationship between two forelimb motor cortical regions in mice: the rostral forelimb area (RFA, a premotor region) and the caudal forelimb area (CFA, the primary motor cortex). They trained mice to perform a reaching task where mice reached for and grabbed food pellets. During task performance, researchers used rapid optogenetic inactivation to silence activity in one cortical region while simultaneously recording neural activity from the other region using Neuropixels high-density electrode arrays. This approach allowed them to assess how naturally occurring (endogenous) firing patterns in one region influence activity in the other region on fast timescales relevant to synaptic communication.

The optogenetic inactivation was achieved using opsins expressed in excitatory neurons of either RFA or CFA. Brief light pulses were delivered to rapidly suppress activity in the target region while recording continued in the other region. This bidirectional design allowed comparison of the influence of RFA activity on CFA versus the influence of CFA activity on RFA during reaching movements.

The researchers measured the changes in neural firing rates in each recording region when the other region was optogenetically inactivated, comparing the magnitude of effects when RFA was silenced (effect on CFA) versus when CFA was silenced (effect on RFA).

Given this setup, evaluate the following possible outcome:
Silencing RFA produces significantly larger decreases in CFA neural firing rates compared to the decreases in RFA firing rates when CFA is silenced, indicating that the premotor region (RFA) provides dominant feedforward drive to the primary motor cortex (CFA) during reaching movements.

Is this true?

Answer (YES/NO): YES